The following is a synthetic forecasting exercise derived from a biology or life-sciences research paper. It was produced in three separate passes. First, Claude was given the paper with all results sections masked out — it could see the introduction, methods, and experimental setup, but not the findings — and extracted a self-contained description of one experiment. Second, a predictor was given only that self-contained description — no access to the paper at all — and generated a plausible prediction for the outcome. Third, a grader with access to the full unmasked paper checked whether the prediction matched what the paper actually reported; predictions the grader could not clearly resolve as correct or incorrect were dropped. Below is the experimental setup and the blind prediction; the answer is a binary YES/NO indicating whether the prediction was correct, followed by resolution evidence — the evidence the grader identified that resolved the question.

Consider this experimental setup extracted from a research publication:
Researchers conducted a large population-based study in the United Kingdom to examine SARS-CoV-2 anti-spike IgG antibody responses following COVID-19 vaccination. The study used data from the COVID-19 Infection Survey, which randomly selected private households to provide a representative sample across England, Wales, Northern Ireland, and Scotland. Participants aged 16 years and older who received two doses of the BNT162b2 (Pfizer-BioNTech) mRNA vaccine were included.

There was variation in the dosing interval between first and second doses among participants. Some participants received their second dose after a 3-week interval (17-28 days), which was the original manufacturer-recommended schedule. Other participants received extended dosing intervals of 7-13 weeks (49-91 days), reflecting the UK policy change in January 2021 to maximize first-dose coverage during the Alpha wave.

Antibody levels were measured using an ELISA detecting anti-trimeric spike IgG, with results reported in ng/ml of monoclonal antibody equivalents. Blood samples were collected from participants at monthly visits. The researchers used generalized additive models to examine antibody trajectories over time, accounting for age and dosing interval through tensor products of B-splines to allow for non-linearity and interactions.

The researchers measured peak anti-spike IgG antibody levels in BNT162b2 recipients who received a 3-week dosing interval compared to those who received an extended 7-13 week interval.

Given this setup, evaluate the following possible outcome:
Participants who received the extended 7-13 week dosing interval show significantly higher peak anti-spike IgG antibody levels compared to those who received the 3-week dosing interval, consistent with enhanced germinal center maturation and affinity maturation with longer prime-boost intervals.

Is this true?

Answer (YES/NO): NO